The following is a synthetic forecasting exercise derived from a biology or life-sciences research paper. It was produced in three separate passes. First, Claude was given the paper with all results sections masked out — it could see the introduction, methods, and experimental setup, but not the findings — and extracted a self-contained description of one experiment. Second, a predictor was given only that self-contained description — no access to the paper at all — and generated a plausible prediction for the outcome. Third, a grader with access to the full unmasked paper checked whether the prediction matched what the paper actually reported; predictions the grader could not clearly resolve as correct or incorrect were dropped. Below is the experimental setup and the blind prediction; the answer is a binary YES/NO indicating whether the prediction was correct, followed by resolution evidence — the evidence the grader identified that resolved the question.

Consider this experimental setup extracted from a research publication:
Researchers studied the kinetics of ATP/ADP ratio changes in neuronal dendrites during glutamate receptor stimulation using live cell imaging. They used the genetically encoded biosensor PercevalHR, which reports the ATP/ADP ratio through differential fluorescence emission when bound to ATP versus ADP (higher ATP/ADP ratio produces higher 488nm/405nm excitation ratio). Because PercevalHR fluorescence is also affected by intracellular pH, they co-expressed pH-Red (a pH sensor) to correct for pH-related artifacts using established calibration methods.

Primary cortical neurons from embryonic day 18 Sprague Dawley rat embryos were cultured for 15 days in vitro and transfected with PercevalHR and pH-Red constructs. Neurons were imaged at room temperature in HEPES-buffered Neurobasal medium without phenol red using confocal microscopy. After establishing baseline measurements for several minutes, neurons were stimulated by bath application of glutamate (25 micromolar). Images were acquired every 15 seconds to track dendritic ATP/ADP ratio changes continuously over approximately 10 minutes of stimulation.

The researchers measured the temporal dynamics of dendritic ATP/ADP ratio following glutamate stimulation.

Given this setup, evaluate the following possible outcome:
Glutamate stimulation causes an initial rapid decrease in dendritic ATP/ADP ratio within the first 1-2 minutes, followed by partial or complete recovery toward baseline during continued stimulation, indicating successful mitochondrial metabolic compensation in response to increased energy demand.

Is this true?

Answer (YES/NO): NO